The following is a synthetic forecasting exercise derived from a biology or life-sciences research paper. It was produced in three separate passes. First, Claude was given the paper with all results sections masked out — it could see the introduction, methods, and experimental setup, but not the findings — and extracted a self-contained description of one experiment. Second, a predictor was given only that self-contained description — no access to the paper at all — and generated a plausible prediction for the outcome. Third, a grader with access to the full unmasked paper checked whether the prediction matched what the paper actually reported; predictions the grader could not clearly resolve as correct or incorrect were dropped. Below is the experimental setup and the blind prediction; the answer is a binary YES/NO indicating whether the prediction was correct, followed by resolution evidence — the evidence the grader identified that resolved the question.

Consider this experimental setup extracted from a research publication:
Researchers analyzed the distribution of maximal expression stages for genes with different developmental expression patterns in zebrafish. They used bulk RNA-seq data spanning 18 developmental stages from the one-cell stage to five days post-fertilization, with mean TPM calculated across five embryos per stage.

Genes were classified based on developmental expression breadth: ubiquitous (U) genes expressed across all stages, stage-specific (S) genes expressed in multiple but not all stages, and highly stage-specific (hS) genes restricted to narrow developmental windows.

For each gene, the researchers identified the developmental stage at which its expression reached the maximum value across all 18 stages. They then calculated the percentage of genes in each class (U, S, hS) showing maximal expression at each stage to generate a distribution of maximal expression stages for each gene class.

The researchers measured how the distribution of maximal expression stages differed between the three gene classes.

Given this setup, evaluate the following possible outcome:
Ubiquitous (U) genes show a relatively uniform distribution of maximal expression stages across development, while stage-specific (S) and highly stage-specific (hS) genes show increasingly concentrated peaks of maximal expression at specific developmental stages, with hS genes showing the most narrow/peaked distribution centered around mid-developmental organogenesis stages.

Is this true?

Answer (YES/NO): NO